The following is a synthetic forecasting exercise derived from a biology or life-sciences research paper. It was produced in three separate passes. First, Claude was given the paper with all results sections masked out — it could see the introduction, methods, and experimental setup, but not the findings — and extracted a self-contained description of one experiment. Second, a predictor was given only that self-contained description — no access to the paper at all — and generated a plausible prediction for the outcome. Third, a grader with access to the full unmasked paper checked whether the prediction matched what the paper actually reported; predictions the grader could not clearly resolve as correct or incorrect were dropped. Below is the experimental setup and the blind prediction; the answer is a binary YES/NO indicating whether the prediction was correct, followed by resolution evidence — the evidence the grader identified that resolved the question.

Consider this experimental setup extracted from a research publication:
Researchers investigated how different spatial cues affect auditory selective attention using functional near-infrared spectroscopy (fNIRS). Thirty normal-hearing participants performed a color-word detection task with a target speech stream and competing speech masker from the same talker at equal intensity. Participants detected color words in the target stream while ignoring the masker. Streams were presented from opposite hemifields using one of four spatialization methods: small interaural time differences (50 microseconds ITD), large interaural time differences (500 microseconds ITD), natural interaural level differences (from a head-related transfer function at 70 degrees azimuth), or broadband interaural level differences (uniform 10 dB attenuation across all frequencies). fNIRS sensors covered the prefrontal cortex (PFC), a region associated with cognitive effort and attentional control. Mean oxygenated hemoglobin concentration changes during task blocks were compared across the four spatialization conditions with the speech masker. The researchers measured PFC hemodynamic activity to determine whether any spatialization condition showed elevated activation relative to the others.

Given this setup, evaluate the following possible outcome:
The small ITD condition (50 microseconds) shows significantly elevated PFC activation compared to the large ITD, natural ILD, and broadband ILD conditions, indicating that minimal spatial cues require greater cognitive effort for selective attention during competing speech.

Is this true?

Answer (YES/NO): YES